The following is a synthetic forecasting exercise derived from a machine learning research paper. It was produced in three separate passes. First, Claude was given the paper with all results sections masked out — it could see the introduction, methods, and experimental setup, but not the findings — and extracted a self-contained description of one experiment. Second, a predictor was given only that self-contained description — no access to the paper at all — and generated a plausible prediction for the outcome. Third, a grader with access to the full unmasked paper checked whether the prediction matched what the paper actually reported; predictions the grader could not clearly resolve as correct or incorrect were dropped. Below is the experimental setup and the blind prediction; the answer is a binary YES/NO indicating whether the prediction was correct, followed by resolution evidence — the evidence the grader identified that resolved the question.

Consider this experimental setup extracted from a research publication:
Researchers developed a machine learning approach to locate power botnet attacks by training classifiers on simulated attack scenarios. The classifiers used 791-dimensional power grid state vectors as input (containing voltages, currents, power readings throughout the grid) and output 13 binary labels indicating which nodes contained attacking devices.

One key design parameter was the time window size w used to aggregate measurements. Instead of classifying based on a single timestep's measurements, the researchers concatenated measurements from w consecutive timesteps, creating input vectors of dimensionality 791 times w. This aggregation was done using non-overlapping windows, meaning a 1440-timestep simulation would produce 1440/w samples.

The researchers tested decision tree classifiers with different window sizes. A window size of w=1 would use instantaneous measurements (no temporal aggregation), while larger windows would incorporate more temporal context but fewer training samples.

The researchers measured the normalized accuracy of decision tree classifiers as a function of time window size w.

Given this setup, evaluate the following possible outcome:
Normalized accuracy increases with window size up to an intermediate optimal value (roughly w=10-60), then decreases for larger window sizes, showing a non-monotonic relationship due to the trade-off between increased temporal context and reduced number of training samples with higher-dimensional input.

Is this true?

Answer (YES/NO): NO